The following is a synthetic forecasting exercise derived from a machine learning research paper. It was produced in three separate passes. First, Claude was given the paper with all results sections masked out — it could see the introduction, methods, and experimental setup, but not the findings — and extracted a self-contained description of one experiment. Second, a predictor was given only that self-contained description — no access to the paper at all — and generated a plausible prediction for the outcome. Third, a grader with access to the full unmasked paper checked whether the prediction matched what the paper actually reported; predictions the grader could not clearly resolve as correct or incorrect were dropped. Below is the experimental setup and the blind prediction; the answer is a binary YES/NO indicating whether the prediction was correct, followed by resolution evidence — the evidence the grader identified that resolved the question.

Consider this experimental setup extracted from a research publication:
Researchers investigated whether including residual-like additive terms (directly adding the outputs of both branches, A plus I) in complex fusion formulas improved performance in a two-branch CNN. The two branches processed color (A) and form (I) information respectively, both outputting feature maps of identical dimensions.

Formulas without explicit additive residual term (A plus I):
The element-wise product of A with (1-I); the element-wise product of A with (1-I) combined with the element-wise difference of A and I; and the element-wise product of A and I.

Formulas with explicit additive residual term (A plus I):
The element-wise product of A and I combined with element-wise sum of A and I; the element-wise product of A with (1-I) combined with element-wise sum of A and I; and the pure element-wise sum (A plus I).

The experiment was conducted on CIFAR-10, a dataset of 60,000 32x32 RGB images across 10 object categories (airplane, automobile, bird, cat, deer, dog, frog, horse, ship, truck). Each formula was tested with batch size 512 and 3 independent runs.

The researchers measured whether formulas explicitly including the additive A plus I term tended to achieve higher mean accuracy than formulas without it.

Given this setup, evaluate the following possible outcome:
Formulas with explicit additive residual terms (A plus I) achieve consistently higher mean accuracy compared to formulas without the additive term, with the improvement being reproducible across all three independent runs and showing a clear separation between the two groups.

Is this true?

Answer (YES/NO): NO